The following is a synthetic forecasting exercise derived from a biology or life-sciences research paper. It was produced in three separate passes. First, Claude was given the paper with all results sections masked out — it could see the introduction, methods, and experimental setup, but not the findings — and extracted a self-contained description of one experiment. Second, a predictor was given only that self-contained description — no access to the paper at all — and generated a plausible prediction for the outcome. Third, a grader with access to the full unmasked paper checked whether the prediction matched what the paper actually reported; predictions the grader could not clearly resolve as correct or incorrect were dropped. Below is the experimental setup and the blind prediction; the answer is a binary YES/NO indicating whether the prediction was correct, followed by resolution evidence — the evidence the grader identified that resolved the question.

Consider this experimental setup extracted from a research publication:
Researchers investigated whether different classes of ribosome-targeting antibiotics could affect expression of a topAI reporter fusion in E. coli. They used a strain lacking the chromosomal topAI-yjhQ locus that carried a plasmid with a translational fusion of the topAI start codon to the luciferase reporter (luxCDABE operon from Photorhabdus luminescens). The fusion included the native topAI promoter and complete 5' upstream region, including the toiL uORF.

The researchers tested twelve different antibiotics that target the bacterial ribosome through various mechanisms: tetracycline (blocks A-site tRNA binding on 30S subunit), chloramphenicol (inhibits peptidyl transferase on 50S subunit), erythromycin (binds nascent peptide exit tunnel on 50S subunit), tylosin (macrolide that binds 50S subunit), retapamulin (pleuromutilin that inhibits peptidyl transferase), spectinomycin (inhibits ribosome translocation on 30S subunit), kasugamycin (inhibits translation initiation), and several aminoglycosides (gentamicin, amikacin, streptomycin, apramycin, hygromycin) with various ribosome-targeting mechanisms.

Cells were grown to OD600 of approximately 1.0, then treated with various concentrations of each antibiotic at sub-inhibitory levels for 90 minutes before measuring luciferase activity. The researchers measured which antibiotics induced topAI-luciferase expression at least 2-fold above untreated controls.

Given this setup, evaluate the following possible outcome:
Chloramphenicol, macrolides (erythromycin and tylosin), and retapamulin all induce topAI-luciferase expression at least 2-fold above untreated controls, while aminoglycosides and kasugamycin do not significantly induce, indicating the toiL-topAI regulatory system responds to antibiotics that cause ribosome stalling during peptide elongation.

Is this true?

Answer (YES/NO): NO